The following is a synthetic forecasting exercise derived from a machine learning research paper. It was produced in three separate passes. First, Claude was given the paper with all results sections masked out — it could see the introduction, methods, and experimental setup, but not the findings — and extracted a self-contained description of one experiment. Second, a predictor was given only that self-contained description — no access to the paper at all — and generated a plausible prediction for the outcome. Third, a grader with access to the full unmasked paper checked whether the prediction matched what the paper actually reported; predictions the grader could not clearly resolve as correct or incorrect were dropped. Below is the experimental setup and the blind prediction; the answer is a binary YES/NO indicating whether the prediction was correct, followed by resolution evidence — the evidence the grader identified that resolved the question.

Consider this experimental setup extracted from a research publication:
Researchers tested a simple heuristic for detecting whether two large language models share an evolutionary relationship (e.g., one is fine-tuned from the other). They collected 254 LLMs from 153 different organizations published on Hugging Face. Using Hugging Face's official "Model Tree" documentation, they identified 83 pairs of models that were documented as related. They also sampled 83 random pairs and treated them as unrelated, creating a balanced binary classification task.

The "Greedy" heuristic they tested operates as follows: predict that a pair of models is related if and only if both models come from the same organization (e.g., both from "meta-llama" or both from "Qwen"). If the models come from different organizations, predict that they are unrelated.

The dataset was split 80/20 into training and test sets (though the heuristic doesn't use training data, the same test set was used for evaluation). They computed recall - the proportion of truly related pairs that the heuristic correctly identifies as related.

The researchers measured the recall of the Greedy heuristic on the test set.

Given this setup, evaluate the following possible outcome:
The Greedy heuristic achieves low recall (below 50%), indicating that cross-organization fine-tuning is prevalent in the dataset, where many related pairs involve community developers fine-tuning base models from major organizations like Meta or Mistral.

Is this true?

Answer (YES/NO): YES